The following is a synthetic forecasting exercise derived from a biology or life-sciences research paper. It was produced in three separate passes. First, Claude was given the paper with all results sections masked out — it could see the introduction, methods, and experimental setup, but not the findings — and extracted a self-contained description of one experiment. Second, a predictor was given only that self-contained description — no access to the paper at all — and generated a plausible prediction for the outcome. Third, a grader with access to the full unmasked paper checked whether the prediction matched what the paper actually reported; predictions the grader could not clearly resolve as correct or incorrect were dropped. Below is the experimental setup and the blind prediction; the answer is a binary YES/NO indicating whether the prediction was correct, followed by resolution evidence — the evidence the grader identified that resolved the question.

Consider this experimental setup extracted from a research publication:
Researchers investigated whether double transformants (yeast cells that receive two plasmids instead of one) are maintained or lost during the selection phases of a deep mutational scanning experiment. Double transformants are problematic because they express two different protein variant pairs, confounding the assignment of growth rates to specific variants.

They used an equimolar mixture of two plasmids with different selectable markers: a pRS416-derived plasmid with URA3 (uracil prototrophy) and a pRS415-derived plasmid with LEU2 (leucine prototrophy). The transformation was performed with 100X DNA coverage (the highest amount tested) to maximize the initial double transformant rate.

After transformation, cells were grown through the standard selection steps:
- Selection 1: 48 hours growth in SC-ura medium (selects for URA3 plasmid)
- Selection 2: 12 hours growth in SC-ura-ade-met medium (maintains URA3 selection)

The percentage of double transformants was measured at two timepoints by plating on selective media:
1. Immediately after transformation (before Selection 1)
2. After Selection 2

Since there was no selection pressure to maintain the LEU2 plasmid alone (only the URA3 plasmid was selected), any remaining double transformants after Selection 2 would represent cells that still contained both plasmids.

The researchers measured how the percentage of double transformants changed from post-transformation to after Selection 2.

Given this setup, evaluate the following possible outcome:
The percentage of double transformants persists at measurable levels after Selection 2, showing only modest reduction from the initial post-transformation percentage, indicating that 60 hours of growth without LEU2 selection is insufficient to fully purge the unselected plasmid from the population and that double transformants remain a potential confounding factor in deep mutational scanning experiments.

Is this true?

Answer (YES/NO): NO